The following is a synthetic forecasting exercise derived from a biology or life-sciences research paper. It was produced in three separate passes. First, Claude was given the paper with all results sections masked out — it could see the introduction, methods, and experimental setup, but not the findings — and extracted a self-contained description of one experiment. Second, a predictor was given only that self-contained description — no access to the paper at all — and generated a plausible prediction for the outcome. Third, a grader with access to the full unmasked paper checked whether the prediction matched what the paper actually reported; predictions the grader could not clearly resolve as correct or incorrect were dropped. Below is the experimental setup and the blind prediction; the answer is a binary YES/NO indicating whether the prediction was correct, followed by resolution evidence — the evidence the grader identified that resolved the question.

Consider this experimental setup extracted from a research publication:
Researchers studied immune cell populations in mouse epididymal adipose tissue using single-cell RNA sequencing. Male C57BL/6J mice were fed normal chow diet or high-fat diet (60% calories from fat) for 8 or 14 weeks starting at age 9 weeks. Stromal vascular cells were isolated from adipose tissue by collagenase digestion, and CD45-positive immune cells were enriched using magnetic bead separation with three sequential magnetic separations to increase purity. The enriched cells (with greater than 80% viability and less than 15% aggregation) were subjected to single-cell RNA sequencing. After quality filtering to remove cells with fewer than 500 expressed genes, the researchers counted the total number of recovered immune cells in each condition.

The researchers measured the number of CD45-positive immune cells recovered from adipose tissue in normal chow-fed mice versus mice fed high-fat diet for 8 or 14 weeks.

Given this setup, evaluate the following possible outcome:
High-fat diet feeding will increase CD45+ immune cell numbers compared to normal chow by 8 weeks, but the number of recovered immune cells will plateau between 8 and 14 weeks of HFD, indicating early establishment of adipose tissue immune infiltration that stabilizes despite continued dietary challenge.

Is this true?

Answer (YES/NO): YES